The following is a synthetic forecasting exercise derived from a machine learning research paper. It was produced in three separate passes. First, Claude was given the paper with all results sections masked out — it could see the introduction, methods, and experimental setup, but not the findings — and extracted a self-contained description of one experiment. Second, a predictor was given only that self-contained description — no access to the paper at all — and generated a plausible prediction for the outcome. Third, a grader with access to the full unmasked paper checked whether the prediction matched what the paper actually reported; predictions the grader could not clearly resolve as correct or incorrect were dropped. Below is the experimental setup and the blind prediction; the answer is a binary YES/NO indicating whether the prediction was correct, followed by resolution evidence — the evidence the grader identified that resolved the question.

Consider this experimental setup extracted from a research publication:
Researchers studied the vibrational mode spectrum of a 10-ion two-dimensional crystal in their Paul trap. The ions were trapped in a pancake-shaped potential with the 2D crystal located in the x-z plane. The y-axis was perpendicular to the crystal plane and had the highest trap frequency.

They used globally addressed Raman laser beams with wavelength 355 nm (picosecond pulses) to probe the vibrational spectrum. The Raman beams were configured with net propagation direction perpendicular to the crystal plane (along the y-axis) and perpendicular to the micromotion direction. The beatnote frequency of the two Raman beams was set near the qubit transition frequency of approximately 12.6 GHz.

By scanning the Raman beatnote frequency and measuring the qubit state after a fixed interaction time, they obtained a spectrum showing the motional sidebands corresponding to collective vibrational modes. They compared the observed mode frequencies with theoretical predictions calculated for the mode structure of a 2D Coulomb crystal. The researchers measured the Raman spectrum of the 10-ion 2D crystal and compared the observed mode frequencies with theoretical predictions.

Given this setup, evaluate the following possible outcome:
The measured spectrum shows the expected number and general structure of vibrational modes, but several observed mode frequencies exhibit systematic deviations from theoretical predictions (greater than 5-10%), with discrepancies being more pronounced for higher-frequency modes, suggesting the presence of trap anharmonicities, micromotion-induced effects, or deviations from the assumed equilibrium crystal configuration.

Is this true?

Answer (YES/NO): NO